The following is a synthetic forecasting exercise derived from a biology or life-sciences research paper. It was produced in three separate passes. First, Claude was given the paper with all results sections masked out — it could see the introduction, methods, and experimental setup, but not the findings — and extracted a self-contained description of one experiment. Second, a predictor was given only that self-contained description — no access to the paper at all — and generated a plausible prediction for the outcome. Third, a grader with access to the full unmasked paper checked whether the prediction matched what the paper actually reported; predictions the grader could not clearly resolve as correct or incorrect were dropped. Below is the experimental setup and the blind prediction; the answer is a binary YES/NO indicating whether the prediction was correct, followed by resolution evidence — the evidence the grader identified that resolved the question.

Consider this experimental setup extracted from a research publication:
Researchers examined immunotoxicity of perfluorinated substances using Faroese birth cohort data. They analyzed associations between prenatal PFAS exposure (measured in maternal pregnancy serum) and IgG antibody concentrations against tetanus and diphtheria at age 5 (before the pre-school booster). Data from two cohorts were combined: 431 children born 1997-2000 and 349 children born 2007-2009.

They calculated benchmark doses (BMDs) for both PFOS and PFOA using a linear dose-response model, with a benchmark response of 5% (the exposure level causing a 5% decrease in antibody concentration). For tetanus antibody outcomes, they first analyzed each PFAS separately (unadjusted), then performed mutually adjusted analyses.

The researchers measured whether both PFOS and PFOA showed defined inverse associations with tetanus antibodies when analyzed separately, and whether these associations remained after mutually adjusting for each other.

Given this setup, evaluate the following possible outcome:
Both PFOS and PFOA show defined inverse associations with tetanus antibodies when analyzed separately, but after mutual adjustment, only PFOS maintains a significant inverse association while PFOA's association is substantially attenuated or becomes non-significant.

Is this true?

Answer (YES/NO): NO